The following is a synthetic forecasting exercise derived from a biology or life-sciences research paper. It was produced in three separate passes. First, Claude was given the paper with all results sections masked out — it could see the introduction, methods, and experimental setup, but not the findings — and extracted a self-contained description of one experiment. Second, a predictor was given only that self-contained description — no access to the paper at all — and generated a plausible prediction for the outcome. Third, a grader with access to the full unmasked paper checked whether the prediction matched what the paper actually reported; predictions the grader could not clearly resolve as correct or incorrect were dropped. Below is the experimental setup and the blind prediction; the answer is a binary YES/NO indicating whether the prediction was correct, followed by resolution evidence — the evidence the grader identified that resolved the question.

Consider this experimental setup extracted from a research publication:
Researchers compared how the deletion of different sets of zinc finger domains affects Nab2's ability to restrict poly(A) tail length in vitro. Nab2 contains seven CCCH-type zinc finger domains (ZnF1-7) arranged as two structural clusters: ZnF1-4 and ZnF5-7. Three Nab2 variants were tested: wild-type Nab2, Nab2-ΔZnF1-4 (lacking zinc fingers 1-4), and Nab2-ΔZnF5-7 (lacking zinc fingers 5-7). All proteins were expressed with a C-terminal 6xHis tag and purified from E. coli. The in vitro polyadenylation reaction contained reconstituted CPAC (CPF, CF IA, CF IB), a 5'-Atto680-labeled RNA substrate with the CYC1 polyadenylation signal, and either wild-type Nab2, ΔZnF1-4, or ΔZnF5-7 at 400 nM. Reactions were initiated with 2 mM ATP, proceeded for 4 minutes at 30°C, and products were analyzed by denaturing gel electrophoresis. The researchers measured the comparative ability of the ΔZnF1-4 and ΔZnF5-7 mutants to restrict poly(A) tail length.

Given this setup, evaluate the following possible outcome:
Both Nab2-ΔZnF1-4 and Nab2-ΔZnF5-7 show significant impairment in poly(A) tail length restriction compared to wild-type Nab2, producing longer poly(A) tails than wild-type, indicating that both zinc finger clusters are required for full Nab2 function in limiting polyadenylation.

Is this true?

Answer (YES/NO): YES